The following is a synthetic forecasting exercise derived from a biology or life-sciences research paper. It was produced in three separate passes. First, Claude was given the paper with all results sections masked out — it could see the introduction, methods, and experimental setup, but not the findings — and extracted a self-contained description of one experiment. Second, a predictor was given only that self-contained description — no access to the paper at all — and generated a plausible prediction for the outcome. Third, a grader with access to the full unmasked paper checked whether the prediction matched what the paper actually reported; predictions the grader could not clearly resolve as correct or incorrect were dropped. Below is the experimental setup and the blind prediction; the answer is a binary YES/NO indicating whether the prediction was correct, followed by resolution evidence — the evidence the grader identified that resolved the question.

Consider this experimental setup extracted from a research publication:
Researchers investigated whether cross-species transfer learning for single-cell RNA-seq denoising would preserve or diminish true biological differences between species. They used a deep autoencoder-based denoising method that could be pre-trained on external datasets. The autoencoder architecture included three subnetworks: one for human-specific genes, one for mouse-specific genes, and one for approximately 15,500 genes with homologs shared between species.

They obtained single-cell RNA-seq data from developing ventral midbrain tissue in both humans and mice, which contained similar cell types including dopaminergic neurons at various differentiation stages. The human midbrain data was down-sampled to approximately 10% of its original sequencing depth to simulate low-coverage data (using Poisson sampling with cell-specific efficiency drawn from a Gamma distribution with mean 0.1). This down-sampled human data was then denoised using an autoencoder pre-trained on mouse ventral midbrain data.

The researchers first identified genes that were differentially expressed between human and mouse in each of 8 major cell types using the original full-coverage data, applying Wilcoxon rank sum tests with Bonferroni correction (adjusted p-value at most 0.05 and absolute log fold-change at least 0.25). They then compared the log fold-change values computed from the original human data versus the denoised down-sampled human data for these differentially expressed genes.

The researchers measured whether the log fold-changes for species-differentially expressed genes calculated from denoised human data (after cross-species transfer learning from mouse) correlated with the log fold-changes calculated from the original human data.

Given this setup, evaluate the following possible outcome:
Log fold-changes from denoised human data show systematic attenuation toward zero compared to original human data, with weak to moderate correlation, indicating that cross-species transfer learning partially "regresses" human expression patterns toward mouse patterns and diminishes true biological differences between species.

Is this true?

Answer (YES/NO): NO